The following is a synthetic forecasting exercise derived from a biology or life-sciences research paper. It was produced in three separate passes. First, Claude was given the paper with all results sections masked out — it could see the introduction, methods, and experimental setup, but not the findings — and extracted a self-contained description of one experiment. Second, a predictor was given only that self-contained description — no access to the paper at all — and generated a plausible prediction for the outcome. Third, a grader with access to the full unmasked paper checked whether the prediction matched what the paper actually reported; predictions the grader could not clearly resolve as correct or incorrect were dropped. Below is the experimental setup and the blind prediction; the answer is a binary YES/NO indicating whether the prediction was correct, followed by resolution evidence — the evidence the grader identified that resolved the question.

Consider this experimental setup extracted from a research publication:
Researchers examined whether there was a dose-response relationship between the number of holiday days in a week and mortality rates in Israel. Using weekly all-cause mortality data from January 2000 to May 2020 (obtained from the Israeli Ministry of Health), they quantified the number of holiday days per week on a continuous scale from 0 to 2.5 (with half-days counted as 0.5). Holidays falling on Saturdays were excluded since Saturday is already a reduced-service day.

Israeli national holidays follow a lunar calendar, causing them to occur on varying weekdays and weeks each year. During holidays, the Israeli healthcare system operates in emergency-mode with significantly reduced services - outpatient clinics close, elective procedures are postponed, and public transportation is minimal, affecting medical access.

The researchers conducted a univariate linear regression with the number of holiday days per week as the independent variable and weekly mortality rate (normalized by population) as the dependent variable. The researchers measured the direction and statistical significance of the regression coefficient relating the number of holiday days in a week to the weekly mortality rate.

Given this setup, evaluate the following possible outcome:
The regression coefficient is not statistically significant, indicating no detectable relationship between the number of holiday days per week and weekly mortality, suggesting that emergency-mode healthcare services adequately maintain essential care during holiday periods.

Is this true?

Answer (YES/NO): NO